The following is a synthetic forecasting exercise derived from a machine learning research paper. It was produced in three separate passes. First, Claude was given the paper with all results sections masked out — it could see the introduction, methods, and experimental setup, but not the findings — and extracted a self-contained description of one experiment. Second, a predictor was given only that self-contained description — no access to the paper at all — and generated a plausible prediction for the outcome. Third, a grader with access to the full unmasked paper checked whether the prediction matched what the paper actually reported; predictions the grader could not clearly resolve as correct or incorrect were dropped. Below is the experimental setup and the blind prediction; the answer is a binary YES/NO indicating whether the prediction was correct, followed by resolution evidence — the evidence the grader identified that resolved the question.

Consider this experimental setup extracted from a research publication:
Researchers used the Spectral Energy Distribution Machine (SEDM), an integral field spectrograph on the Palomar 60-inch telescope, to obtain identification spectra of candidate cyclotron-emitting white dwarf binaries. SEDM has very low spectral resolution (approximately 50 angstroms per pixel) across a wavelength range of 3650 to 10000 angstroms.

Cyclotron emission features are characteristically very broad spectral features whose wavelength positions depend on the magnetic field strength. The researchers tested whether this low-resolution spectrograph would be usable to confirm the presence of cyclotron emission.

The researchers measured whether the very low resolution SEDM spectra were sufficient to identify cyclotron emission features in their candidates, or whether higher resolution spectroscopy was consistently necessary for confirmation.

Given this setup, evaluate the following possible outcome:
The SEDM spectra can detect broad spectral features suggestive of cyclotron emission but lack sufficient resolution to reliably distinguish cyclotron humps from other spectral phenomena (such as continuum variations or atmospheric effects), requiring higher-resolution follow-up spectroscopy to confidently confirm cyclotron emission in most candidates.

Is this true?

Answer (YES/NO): NO